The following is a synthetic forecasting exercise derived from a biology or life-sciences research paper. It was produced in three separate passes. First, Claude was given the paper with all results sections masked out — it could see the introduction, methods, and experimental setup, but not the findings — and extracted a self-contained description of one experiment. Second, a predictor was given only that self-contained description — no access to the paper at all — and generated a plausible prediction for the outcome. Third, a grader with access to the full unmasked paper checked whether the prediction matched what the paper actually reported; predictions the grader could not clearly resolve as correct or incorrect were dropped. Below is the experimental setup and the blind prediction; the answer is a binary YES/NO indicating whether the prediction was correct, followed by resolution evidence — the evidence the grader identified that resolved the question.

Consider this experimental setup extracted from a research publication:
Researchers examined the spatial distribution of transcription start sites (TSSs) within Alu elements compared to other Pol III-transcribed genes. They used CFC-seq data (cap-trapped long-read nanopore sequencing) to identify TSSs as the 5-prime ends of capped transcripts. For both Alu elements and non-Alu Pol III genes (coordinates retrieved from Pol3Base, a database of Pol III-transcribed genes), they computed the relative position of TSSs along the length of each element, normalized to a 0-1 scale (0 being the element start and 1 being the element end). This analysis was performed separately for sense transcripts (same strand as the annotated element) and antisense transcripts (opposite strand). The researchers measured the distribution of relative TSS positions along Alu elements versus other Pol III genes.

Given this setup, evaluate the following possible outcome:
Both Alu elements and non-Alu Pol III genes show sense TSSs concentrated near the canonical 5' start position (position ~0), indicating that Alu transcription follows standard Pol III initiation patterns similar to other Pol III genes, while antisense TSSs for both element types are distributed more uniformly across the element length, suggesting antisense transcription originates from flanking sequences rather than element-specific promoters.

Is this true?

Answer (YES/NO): NO